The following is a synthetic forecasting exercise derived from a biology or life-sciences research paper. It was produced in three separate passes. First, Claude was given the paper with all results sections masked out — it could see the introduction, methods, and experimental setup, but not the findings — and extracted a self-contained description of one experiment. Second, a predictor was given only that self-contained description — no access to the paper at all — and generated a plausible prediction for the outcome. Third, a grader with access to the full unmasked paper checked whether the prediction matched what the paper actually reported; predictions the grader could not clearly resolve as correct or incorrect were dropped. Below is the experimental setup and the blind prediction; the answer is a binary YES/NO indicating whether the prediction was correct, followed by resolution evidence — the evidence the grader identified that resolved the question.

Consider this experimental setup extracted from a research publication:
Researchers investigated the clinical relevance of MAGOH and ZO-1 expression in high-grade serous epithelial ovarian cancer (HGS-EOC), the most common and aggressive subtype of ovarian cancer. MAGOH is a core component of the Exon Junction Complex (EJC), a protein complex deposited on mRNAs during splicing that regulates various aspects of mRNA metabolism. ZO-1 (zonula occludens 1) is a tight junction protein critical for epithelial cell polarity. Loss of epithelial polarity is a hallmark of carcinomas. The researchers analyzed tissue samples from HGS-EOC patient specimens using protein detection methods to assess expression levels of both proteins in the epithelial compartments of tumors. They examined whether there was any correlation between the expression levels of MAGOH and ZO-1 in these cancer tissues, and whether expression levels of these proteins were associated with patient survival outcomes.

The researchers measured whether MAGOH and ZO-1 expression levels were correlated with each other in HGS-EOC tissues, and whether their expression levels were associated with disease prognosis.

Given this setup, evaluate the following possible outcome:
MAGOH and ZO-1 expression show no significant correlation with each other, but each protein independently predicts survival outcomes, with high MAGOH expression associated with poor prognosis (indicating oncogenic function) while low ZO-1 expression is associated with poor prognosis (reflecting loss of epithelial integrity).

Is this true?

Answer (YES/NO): NO